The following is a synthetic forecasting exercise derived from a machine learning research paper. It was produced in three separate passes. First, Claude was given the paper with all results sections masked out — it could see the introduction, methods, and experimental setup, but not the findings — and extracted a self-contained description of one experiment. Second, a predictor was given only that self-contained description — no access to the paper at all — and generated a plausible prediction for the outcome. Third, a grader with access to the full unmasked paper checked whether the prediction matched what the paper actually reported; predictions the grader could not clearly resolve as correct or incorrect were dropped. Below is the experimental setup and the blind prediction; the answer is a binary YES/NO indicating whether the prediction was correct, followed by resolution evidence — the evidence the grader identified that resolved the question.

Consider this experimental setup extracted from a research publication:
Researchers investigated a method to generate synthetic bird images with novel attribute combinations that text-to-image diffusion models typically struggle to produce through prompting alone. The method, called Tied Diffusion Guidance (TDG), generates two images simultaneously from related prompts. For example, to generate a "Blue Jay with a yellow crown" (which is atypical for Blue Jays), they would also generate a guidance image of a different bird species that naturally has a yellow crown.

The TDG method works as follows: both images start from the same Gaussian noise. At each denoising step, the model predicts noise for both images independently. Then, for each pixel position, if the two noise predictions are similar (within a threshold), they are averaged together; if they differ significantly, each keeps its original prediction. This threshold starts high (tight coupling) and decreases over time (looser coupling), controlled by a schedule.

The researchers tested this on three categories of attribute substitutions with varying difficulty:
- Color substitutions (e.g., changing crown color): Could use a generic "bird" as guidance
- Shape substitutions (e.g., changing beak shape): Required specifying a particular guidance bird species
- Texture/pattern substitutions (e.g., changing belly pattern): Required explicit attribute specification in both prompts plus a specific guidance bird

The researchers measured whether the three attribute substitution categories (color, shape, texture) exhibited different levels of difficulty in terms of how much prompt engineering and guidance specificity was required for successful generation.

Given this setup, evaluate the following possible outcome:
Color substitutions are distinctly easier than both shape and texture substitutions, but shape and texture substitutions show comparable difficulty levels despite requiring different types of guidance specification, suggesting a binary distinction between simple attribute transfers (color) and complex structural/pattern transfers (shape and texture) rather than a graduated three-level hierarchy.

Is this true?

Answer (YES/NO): NO